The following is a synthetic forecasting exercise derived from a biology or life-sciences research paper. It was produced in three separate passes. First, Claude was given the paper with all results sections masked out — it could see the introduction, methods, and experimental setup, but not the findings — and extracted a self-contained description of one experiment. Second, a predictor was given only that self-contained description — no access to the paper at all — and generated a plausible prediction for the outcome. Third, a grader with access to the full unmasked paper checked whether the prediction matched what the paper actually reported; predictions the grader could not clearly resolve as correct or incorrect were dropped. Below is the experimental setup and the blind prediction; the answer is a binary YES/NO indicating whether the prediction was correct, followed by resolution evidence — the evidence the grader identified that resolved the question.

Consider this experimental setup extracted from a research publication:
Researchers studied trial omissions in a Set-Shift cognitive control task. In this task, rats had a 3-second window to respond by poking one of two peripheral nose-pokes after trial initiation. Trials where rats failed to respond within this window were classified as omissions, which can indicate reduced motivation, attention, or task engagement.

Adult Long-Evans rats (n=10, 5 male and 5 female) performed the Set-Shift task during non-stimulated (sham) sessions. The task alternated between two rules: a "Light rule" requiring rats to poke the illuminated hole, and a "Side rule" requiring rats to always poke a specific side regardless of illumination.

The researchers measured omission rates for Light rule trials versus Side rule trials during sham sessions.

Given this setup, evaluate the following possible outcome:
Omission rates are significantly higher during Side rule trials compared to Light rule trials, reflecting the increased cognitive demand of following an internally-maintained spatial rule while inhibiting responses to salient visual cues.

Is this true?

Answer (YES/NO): YES